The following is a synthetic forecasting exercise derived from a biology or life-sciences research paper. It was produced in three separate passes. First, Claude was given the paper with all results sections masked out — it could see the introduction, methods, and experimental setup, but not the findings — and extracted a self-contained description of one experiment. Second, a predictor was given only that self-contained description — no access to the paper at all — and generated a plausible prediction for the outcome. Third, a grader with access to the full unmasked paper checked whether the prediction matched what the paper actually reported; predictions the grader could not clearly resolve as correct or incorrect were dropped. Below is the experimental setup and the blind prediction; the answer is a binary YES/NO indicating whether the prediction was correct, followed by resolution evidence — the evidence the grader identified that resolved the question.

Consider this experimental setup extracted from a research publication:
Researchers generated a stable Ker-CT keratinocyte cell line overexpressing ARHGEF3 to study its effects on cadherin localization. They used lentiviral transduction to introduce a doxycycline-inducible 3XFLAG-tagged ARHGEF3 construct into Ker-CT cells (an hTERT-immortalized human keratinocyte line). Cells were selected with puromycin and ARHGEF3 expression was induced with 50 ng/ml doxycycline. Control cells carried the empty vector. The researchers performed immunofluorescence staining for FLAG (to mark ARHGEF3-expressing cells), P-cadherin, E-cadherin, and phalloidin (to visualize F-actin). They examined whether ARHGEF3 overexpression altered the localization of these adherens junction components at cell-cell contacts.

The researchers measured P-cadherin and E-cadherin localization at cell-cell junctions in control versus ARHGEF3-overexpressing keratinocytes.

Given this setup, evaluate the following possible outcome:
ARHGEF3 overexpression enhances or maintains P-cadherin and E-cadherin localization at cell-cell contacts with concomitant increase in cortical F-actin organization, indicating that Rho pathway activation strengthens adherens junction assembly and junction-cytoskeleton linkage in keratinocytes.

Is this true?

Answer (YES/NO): YES